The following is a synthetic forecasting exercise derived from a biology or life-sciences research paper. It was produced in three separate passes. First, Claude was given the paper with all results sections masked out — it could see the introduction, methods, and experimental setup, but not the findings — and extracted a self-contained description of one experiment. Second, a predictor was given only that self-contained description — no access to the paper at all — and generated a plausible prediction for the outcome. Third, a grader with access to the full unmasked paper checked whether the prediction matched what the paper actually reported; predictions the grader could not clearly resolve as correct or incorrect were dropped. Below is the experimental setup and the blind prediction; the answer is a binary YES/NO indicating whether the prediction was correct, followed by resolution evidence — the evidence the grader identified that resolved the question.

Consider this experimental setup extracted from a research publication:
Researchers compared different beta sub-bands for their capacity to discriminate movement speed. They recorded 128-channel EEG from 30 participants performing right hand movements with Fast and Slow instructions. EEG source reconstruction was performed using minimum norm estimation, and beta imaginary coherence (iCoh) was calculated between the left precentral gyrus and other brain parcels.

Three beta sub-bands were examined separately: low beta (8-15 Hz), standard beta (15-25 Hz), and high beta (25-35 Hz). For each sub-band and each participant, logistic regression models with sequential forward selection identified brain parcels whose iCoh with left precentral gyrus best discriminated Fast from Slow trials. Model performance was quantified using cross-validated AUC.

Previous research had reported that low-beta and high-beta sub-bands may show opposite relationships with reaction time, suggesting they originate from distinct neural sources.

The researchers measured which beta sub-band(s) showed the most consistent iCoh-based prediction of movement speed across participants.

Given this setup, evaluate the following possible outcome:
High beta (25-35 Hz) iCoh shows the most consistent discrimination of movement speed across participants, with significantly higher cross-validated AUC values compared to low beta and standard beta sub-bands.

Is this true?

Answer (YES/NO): NO